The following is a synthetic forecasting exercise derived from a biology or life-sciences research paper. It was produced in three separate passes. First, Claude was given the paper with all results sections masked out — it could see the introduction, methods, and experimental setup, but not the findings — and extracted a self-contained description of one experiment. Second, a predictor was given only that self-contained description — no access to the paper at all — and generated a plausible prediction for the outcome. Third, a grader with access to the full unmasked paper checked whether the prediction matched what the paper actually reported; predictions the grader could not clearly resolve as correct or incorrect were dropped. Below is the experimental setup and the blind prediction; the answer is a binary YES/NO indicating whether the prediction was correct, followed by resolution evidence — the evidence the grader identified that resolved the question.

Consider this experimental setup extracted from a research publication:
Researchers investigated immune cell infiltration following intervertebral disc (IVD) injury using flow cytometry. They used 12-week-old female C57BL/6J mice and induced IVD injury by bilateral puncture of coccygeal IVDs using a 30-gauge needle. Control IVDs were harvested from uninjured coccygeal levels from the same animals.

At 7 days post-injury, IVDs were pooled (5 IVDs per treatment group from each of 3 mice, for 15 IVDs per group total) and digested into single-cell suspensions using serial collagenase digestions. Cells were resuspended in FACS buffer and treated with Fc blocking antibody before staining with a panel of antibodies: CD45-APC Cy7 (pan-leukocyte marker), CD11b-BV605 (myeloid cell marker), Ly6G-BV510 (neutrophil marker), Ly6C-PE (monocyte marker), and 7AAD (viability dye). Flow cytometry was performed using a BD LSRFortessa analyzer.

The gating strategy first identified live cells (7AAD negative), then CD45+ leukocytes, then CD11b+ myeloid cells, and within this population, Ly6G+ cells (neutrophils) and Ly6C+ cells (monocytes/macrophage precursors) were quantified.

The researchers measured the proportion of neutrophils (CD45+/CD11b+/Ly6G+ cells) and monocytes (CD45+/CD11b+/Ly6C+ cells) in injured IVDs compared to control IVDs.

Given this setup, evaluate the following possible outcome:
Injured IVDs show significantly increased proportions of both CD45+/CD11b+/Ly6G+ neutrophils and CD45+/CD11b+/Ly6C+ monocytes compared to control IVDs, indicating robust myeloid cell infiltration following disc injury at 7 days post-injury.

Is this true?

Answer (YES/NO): YES